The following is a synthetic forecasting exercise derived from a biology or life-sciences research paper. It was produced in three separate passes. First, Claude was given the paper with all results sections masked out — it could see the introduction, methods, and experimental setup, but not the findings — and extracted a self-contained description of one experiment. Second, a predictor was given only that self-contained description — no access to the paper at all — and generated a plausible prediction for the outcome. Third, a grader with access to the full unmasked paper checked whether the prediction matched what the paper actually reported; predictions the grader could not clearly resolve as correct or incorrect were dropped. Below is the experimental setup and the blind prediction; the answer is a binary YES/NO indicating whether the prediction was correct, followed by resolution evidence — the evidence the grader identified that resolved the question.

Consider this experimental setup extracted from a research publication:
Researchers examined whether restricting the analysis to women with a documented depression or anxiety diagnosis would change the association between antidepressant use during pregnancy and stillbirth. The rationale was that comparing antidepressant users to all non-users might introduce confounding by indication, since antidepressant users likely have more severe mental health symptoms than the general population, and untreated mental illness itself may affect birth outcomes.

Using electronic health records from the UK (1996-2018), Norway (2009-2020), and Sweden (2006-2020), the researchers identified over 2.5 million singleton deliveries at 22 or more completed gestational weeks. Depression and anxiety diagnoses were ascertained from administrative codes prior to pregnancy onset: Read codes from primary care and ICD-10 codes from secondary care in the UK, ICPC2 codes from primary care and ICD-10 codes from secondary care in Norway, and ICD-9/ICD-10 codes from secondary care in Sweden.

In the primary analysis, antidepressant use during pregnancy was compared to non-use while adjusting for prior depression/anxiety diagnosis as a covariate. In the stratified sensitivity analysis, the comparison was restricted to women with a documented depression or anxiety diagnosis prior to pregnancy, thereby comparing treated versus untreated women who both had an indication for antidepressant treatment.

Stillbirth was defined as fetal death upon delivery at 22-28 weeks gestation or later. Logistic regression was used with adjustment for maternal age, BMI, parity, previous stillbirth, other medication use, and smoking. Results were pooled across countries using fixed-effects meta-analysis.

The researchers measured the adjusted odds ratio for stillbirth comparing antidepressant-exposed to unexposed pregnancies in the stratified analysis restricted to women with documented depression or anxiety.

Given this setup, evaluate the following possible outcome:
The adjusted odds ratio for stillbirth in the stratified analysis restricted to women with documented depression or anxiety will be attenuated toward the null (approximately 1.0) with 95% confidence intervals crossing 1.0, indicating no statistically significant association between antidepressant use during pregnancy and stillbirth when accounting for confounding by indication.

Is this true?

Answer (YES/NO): YES